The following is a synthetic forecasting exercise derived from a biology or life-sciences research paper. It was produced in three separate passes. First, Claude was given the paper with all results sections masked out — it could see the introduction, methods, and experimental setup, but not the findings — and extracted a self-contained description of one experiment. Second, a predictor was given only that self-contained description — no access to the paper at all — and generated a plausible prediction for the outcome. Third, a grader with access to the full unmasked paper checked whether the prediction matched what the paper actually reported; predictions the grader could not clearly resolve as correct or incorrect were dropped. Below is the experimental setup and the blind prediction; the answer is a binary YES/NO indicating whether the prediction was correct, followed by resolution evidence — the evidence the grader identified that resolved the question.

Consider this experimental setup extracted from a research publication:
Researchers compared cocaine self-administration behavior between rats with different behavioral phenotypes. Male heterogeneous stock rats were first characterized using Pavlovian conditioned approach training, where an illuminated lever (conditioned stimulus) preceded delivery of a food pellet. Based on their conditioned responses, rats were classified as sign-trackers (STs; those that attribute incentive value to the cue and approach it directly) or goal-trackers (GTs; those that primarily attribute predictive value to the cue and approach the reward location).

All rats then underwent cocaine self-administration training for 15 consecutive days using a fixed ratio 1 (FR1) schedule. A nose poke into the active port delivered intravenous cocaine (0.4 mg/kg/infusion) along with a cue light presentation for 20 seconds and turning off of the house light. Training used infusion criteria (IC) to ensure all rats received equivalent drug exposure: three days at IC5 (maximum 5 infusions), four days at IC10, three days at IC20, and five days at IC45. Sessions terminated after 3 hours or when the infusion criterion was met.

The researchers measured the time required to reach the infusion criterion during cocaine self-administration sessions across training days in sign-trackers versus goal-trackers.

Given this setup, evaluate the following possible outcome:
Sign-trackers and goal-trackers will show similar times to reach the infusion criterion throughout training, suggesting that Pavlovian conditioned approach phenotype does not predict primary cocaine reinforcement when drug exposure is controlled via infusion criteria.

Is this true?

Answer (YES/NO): YES